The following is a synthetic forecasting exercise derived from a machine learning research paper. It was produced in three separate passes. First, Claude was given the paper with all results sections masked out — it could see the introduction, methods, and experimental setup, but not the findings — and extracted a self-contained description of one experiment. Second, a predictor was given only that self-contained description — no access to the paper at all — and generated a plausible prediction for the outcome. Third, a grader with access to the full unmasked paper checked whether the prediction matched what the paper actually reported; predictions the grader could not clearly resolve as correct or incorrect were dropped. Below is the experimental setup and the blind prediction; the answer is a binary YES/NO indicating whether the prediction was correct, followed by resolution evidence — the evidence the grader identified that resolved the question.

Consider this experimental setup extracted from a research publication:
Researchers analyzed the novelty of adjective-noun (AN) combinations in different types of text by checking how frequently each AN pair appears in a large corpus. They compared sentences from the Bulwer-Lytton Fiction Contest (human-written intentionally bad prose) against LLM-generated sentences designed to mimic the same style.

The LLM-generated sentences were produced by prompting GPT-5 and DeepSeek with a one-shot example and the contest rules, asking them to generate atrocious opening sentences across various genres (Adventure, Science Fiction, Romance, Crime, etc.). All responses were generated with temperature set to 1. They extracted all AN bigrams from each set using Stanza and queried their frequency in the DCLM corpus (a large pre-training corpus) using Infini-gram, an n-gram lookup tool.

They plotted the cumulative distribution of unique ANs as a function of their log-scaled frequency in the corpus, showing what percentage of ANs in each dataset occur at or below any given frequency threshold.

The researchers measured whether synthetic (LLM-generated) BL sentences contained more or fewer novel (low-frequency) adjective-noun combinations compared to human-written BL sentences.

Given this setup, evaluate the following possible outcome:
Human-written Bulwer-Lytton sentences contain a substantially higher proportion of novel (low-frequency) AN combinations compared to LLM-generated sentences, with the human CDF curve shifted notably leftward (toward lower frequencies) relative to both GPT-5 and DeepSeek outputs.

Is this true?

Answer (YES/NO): NO